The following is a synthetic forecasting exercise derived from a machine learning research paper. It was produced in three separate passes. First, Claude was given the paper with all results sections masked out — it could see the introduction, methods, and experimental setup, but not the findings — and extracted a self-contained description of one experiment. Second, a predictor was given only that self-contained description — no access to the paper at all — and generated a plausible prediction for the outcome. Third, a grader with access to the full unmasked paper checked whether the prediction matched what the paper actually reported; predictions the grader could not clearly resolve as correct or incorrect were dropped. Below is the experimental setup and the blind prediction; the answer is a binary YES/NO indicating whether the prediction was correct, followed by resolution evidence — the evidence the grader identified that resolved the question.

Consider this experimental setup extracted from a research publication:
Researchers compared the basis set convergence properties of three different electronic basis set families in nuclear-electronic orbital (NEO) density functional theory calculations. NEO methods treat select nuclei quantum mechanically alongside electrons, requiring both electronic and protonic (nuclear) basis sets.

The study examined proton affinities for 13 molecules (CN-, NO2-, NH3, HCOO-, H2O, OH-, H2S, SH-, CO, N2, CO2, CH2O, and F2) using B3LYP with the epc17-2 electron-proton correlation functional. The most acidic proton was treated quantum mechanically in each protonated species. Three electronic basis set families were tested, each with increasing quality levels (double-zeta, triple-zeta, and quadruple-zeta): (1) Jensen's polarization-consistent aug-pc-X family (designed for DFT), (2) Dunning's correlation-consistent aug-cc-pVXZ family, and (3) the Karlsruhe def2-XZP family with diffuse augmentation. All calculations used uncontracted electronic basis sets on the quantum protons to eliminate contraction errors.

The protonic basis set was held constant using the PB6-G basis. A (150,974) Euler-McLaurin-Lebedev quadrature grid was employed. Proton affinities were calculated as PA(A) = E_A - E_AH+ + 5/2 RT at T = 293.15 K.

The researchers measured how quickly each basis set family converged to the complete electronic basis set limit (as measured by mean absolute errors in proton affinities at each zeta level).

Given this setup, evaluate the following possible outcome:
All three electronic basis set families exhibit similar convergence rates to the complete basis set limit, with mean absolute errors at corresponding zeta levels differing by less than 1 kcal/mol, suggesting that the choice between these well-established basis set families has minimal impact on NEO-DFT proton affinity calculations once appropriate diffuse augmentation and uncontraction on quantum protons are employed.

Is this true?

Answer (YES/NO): NO